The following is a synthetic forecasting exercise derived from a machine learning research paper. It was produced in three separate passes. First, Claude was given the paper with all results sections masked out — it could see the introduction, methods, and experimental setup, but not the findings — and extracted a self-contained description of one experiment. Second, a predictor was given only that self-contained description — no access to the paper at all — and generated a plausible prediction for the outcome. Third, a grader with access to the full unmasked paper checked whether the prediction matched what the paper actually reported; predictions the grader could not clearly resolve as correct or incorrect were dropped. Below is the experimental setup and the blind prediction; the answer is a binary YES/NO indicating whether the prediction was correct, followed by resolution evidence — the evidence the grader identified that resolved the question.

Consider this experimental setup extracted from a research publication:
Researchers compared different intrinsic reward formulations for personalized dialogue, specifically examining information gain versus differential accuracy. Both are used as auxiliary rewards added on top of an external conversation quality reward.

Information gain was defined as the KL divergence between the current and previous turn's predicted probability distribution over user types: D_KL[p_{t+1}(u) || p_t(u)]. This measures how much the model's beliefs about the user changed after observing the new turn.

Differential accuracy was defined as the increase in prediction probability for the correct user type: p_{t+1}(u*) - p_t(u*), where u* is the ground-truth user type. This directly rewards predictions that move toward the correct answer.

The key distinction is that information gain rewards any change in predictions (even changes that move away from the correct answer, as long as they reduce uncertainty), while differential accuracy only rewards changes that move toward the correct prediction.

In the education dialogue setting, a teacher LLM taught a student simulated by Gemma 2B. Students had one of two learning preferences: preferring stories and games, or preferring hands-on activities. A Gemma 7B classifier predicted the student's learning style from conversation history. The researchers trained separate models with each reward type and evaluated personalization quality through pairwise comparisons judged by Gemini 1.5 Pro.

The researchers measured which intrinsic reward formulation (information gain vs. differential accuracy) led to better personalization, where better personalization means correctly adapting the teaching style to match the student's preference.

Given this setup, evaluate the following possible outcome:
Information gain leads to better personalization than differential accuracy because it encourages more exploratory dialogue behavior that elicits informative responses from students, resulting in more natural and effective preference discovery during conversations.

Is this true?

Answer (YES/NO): NO